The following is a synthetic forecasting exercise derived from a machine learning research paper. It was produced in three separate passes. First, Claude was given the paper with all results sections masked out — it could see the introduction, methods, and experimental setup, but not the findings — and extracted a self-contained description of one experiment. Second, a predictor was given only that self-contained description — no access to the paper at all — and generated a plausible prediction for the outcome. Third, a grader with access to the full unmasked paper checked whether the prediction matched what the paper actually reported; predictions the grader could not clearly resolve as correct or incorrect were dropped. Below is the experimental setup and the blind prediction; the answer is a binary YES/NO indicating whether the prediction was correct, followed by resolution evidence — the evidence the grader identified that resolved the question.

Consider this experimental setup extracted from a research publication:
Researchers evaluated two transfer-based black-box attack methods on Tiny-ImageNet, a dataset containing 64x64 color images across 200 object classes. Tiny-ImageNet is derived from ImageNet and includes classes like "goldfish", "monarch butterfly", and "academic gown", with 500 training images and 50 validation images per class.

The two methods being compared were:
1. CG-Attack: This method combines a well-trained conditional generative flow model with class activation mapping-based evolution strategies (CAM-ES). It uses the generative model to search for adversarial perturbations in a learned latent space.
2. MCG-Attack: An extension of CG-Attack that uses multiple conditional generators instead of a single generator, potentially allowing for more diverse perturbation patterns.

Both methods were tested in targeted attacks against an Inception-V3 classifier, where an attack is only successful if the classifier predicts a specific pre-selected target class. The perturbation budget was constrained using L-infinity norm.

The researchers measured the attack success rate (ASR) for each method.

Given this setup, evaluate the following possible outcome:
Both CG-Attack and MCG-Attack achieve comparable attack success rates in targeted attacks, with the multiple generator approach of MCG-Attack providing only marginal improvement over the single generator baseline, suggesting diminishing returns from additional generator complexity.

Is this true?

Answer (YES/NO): YES